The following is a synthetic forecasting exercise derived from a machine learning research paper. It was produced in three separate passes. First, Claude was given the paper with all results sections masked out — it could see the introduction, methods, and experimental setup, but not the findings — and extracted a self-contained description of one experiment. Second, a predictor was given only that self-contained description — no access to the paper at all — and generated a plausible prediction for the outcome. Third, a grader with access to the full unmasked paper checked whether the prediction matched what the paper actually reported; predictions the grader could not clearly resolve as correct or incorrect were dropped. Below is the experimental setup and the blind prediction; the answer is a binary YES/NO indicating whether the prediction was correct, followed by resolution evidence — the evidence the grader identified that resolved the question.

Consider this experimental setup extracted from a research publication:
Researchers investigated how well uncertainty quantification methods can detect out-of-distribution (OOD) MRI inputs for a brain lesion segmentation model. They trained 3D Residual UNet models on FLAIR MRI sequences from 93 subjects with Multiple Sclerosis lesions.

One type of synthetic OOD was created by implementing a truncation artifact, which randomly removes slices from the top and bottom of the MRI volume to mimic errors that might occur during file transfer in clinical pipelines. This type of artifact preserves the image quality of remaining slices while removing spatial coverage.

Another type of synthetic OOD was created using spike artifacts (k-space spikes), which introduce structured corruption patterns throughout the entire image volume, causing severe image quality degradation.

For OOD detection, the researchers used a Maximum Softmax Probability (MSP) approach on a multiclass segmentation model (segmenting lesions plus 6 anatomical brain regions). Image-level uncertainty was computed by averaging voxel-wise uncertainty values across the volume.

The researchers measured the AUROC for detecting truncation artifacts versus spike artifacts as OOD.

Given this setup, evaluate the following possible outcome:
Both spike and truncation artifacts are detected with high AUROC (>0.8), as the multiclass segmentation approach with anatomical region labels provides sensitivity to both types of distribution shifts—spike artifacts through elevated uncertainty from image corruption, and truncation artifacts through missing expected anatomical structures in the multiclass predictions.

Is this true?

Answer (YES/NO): NO